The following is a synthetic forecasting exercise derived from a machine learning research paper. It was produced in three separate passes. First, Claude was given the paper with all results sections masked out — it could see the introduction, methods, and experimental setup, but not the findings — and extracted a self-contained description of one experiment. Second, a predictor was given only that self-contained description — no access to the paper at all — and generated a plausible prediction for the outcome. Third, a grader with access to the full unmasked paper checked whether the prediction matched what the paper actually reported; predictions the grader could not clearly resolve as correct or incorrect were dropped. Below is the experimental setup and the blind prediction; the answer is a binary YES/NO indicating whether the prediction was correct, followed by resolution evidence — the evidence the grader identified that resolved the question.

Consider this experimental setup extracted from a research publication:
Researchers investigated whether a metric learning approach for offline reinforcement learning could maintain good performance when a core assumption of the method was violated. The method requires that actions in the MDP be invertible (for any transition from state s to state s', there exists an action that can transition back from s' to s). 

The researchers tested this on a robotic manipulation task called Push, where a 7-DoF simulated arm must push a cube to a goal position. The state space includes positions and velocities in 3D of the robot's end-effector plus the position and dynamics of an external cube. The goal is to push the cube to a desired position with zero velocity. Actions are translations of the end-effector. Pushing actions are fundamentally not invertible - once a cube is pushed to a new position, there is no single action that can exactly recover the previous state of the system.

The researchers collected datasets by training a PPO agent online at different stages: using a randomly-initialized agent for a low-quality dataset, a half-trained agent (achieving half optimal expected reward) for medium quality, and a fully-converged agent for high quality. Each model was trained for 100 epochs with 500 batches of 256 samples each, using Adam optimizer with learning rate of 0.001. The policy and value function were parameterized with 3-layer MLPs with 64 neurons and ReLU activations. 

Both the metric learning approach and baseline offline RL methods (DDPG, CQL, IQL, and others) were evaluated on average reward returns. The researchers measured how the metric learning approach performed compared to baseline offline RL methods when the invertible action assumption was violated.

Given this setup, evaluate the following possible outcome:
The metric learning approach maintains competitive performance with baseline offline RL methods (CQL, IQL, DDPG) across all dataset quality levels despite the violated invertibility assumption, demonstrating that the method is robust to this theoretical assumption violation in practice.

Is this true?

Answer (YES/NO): YES